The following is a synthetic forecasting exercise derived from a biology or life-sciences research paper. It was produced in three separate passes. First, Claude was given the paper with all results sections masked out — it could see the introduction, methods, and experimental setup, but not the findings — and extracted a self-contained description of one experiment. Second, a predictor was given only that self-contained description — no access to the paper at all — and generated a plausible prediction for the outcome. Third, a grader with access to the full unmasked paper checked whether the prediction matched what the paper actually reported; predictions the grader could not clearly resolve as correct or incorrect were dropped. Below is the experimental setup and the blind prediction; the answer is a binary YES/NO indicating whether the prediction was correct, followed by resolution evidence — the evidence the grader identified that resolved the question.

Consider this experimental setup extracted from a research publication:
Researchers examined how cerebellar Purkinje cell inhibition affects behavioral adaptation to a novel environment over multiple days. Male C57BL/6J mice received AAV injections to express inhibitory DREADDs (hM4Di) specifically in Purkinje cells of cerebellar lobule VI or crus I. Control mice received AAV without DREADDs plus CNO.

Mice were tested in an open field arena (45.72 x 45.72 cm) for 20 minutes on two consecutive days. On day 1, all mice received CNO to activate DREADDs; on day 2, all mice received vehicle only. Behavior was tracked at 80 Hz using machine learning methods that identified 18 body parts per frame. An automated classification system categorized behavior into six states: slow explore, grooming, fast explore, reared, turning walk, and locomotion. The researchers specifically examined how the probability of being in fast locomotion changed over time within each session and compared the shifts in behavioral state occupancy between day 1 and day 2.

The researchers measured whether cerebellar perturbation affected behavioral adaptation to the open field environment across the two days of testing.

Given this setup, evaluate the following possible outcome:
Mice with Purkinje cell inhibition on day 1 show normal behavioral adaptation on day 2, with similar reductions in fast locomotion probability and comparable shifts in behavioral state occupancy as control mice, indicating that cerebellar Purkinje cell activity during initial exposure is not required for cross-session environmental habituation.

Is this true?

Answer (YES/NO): NO